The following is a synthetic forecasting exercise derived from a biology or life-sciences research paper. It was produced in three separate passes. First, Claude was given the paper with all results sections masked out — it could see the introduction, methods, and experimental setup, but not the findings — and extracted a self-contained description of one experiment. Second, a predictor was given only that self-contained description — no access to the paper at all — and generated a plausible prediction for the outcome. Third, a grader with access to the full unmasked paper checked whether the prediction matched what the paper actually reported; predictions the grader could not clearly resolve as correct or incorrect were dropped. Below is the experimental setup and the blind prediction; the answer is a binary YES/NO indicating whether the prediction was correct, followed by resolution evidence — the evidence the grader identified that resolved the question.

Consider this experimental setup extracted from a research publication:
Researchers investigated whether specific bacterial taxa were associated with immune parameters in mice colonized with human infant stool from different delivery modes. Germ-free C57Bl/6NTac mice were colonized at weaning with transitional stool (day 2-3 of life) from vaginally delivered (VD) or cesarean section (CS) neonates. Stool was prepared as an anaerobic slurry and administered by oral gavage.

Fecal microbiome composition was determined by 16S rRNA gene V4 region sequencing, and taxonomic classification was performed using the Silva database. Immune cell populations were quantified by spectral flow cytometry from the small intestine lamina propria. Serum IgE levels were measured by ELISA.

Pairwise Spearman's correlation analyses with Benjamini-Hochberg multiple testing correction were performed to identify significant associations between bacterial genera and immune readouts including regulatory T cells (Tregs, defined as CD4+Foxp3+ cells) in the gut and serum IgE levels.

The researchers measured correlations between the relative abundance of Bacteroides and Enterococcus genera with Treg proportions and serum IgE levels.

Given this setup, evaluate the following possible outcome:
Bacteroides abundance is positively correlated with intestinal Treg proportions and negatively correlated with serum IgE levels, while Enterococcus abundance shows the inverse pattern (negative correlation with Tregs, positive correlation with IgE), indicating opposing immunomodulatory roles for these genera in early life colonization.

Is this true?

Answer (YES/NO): NO